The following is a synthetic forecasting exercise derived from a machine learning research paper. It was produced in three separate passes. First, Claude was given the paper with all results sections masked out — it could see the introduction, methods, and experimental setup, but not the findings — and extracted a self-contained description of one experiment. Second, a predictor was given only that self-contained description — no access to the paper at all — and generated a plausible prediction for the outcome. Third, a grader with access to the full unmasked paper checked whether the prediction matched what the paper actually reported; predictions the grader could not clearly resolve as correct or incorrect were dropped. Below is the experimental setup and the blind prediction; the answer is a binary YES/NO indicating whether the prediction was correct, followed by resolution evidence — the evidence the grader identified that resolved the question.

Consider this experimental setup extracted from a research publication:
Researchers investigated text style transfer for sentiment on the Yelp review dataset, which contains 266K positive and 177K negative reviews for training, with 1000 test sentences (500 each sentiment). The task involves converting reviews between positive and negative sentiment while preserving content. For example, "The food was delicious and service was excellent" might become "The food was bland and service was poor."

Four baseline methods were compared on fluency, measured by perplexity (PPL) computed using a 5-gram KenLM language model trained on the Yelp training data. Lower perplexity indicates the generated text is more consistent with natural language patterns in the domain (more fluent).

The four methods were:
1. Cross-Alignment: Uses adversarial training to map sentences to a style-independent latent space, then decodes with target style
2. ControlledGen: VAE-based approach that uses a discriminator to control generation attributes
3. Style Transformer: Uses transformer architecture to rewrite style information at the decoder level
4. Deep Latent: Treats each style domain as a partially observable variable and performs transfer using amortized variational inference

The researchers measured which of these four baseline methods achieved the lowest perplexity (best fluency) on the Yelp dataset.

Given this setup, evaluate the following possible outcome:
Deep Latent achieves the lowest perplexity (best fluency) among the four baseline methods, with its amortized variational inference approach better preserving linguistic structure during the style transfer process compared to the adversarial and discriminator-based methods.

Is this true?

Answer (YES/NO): YES